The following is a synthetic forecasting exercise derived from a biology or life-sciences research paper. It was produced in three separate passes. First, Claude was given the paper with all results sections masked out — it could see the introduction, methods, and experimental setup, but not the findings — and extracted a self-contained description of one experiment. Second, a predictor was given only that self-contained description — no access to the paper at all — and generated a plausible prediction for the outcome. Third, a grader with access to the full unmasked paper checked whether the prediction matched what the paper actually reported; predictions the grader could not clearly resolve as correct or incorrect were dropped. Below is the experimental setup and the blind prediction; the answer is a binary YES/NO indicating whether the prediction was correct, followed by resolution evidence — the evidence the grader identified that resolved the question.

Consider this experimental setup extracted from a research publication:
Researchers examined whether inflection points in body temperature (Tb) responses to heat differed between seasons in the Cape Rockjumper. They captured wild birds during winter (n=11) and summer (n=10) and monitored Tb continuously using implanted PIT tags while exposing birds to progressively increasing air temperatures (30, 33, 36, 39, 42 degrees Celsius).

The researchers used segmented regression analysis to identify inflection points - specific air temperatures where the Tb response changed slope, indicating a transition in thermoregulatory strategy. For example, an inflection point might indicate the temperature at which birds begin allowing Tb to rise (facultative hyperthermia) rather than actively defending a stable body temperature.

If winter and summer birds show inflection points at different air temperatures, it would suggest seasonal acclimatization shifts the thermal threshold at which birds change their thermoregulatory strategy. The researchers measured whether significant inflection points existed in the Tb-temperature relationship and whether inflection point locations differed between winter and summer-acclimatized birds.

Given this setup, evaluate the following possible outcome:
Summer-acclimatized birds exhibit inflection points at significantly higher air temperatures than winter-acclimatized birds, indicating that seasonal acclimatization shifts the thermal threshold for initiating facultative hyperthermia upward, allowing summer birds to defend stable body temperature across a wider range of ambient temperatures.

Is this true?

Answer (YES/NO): NO